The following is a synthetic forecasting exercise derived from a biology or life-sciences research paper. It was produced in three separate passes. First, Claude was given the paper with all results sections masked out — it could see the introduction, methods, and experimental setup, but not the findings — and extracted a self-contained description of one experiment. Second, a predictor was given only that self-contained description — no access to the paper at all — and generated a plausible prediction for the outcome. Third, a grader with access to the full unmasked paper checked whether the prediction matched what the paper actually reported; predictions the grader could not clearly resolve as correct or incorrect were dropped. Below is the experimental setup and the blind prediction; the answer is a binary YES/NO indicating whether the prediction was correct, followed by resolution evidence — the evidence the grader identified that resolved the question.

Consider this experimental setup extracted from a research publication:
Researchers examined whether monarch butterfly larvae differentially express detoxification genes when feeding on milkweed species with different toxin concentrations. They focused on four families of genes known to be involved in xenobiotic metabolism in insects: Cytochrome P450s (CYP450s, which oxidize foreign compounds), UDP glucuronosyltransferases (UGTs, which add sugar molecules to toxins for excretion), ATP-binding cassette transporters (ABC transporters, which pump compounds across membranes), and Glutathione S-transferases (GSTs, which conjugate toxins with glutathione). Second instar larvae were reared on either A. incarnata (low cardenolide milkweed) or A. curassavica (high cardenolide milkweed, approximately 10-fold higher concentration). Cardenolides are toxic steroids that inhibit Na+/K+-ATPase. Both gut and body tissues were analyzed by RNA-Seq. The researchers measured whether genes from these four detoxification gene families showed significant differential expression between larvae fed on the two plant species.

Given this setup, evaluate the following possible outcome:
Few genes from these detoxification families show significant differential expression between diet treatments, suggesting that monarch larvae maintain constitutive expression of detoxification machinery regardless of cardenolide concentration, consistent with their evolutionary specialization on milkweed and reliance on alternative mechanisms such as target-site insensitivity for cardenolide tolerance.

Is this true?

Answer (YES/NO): NO